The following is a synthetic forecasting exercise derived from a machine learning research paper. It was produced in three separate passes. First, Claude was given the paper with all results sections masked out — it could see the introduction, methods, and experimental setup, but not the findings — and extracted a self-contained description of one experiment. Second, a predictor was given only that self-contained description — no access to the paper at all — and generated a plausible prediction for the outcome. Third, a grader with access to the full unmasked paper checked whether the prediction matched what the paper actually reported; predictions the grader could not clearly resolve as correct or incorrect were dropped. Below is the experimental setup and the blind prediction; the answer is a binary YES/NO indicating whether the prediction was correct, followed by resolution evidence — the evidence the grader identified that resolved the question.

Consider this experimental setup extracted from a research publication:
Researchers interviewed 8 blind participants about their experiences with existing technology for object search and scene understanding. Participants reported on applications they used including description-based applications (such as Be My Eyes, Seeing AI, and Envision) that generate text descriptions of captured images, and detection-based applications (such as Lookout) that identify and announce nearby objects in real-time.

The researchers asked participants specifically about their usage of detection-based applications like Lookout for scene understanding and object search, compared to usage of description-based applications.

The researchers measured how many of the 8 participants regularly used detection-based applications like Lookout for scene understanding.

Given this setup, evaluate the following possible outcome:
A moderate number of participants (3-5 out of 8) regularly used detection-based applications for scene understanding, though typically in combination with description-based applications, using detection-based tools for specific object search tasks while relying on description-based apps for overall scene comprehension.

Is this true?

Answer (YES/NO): NO